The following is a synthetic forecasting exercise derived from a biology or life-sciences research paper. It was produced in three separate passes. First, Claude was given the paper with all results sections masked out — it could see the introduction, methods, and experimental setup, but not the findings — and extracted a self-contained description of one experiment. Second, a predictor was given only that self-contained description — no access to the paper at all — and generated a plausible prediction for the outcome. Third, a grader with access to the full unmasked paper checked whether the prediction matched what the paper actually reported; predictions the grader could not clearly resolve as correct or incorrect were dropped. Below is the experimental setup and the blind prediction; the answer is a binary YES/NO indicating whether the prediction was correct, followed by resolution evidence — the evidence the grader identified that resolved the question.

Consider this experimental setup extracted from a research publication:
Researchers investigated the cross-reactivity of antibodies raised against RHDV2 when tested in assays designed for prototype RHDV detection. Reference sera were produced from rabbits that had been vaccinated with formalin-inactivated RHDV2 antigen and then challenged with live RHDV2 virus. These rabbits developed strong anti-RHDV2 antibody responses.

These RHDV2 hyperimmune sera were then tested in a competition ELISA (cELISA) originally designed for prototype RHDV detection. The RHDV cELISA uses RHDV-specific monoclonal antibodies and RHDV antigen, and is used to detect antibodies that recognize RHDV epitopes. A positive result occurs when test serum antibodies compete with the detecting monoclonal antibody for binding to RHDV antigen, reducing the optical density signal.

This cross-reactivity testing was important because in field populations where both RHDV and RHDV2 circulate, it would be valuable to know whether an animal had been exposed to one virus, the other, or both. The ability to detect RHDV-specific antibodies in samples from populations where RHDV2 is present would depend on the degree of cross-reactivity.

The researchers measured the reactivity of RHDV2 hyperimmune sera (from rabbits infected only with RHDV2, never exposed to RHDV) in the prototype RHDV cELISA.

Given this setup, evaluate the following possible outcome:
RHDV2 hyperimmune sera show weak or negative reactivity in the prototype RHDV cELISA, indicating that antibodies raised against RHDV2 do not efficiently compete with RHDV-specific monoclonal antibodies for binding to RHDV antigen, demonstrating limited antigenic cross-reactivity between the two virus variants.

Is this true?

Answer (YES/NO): NO